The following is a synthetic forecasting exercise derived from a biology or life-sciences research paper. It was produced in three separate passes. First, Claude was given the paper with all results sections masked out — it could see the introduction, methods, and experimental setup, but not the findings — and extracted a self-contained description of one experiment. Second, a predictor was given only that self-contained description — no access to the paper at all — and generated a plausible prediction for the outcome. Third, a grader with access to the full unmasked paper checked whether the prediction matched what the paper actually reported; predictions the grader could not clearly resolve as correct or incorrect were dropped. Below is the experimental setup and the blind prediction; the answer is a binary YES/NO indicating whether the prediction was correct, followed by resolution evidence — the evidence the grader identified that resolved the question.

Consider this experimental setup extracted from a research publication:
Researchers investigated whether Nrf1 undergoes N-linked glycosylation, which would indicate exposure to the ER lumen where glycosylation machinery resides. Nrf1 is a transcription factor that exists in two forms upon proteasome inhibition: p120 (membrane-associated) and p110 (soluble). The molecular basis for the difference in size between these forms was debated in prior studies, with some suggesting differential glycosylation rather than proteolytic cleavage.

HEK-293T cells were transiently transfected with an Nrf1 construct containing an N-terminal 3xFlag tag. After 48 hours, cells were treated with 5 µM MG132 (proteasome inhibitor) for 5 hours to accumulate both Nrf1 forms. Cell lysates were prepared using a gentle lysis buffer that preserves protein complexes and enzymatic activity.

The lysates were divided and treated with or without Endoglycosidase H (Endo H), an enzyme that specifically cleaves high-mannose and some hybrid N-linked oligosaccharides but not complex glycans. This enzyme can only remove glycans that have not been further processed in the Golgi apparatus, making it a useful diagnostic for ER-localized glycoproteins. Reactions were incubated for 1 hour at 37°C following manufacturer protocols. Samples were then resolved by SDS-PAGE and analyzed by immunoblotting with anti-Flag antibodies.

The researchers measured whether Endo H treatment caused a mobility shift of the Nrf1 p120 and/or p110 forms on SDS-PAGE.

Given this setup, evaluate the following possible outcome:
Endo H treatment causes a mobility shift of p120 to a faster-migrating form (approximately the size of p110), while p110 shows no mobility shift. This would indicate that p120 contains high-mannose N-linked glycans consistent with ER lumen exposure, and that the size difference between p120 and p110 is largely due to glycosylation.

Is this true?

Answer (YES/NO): NO